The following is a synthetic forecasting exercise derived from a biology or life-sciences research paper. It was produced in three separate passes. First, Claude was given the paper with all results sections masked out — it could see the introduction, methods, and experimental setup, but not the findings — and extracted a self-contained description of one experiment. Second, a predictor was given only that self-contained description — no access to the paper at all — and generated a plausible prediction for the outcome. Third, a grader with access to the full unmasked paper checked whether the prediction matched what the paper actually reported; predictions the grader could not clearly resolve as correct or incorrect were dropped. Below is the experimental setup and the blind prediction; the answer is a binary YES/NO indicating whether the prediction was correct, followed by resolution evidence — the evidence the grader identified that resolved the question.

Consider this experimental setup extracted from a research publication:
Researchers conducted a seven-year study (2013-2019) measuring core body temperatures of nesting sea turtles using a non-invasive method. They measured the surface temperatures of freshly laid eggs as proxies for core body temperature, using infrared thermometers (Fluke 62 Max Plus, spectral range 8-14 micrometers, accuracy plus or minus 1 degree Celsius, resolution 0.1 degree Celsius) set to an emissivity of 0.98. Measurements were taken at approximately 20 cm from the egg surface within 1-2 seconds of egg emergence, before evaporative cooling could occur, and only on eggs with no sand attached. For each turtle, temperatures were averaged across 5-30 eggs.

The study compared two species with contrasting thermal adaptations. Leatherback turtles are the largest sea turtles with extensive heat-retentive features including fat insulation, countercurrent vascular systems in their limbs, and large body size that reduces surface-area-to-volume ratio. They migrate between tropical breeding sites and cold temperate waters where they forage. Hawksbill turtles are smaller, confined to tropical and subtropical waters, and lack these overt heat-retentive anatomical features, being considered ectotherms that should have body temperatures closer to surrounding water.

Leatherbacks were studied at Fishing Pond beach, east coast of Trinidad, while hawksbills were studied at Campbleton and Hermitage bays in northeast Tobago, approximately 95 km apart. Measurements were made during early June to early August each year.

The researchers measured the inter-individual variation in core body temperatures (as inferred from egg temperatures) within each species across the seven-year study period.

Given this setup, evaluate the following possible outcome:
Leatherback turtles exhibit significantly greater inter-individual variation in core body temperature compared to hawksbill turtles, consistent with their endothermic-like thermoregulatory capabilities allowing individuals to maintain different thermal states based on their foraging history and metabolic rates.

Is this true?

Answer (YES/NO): NO